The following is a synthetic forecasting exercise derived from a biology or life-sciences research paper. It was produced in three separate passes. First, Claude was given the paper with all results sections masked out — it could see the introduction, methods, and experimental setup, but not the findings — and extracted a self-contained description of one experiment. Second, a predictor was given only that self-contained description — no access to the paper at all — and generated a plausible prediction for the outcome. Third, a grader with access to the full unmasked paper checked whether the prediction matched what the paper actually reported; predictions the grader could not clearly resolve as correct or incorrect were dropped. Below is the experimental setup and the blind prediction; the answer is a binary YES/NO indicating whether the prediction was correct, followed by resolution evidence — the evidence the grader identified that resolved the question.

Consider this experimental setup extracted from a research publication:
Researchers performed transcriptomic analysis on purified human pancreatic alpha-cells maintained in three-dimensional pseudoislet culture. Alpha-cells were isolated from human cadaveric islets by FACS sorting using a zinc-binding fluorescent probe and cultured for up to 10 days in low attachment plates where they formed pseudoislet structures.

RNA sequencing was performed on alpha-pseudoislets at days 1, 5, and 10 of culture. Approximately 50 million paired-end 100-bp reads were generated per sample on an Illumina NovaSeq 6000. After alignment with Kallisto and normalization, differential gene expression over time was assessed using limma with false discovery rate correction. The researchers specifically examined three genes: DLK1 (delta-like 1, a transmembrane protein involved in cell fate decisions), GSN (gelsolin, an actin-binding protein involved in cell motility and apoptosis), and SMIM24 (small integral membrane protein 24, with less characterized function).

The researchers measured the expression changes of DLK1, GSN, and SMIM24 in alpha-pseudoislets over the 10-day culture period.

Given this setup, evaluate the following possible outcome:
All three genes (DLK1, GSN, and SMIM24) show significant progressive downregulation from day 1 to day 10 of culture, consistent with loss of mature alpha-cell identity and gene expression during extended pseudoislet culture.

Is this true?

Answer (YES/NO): NO